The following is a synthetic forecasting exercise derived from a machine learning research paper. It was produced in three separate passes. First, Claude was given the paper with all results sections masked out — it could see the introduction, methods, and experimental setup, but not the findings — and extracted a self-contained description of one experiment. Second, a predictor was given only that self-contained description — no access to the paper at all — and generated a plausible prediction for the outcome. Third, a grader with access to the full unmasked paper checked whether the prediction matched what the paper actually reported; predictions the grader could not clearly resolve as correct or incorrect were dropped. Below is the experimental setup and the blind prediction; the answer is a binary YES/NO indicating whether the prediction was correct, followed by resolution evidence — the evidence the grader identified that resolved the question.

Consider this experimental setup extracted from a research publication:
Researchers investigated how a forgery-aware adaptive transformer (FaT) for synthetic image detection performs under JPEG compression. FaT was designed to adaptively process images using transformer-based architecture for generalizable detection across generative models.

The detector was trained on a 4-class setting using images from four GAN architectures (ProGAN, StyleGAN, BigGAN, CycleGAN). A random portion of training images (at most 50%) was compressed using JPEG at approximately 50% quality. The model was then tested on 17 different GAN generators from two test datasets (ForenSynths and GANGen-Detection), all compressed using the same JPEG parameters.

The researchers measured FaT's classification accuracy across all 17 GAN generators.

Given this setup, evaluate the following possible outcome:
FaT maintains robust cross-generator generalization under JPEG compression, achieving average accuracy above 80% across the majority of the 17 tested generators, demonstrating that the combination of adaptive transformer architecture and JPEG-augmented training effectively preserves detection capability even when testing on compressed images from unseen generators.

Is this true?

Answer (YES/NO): NO